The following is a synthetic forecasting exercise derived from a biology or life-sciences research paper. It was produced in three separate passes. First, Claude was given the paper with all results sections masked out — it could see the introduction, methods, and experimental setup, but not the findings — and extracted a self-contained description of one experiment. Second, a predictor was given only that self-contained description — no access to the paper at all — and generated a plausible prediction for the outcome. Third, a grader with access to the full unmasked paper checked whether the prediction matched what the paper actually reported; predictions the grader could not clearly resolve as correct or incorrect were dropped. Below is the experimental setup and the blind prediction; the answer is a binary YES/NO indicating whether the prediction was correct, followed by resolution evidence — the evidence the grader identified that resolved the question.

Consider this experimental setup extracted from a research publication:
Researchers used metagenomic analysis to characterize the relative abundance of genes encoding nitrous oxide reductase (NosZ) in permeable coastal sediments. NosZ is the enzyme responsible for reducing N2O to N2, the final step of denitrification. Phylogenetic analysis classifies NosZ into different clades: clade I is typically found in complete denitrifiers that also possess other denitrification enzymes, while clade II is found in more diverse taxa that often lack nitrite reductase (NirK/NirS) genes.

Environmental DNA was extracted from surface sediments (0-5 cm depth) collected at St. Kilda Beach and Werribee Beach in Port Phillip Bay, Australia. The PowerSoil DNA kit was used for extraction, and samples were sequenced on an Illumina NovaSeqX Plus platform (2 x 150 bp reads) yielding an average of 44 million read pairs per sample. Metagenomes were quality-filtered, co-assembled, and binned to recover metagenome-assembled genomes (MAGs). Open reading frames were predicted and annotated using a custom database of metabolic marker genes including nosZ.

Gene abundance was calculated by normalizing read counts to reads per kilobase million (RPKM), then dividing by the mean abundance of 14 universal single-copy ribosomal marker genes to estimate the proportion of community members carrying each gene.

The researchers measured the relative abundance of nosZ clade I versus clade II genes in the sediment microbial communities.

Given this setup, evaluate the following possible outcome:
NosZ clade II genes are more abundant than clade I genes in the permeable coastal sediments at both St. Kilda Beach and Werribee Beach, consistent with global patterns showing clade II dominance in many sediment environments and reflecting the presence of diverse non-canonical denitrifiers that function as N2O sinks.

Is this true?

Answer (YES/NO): YES